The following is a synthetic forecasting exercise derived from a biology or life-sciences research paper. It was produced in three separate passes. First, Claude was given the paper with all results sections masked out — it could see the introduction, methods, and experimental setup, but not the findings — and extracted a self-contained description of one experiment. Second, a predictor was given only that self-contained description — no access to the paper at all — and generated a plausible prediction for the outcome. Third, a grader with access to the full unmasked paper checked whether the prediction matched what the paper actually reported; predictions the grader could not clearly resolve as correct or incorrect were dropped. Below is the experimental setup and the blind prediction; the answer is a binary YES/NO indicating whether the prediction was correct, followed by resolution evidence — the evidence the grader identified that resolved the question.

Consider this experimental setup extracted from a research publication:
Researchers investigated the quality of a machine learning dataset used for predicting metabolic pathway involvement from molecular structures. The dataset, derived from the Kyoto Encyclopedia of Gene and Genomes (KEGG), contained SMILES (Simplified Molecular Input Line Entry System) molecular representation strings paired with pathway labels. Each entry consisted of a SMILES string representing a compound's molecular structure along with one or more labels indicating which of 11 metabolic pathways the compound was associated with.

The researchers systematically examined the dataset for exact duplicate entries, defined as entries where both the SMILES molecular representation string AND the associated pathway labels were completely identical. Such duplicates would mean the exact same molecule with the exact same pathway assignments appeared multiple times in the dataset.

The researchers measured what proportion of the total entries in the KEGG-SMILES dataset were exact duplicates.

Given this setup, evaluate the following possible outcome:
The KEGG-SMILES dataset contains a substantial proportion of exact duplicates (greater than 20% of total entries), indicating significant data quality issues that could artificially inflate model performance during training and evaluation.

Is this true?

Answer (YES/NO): YES